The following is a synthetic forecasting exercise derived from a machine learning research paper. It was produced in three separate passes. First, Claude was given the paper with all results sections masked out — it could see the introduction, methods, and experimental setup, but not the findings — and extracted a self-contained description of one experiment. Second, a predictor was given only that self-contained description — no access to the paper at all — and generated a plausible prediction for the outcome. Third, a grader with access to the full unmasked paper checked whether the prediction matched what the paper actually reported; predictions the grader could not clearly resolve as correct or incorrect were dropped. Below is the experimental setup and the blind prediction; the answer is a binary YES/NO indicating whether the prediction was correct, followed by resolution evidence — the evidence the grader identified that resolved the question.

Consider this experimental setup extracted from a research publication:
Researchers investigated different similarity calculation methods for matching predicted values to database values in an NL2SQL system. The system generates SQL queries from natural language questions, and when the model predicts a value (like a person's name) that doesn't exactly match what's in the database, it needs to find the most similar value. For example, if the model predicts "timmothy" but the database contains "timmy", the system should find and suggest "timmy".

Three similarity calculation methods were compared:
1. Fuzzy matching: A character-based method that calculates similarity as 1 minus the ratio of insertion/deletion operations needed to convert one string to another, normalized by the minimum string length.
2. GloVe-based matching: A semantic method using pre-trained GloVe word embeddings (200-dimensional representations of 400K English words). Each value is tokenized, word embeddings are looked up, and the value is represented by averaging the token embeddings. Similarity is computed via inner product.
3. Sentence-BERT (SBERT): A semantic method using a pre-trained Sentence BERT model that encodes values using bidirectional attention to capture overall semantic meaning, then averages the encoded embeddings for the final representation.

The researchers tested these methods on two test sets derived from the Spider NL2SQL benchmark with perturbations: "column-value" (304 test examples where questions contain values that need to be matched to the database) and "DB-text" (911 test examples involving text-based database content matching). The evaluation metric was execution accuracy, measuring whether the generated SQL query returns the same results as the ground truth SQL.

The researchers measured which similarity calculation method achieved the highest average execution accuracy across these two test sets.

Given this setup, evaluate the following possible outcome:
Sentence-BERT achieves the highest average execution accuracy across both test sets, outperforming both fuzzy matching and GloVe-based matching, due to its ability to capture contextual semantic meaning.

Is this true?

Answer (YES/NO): YES